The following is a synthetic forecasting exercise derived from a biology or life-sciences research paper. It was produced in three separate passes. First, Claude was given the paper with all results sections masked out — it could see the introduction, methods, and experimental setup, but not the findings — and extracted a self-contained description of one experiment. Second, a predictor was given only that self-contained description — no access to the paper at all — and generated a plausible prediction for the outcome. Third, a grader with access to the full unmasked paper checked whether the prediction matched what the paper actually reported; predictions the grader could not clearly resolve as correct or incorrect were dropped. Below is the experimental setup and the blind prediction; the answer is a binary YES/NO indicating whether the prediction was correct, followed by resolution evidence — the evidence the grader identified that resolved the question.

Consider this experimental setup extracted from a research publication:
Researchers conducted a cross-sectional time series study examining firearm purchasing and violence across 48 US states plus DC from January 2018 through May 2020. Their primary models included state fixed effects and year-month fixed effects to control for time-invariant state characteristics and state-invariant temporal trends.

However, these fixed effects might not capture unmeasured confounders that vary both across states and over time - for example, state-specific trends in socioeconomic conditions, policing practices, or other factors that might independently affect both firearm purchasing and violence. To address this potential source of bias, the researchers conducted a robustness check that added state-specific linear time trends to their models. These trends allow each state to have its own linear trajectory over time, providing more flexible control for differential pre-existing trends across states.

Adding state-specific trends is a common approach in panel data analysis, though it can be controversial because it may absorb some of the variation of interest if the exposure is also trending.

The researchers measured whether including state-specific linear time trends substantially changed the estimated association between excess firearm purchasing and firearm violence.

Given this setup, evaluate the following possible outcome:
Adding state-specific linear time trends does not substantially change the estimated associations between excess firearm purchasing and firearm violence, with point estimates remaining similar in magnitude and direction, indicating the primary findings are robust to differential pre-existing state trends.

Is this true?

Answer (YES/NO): YES